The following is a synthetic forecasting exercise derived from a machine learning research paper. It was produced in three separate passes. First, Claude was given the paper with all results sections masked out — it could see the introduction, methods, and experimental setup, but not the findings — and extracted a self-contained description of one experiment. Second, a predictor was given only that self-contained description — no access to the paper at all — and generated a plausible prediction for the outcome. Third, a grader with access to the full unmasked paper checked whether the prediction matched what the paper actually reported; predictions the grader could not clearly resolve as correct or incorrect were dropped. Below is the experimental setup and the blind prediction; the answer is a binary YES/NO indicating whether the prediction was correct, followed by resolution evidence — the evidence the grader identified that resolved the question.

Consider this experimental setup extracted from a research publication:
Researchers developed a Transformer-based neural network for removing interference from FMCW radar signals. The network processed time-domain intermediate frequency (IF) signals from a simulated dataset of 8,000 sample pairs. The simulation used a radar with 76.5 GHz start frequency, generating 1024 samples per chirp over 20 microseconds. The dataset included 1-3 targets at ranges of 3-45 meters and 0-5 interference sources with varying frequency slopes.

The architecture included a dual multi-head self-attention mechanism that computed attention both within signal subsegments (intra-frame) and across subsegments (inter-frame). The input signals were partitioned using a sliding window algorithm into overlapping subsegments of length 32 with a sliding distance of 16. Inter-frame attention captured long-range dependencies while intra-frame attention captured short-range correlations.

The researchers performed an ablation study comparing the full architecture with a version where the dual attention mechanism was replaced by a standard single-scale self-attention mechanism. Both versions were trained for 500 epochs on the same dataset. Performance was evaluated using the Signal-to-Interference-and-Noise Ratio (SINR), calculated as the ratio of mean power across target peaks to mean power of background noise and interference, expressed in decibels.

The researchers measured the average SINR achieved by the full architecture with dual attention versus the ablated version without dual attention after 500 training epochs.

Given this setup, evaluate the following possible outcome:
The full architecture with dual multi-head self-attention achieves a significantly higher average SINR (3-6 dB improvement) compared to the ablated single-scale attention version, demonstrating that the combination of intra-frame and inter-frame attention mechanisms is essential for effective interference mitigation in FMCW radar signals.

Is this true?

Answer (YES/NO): NO